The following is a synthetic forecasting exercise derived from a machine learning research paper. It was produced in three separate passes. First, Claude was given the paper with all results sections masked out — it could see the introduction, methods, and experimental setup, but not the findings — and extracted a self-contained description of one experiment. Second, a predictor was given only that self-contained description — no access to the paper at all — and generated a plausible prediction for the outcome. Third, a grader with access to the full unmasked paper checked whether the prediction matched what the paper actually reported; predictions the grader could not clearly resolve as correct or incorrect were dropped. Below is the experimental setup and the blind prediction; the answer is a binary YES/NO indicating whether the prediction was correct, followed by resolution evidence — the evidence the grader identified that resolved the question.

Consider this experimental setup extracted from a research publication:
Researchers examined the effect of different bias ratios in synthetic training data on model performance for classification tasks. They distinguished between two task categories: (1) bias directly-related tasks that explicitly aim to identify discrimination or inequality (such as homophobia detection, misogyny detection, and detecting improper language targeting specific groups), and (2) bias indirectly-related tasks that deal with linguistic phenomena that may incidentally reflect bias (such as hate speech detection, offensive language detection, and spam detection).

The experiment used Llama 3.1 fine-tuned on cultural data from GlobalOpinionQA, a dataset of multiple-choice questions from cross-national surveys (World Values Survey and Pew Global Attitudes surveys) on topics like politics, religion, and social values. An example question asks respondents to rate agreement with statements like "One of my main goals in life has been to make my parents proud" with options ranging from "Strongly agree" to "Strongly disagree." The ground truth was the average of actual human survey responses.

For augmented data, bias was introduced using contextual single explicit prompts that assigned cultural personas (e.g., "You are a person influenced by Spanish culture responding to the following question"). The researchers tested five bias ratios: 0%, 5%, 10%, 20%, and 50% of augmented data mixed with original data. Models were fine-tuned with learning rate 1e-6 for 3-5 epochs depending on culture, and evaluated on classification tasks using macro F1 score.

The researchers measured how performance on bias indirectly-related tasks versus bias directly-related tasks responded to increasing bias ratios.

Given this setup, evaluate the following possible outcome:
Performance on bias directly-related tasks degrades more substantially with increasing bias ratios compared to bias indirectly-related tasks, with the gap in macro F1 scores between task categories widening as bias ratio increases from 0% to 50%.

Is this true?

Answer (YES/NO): YES